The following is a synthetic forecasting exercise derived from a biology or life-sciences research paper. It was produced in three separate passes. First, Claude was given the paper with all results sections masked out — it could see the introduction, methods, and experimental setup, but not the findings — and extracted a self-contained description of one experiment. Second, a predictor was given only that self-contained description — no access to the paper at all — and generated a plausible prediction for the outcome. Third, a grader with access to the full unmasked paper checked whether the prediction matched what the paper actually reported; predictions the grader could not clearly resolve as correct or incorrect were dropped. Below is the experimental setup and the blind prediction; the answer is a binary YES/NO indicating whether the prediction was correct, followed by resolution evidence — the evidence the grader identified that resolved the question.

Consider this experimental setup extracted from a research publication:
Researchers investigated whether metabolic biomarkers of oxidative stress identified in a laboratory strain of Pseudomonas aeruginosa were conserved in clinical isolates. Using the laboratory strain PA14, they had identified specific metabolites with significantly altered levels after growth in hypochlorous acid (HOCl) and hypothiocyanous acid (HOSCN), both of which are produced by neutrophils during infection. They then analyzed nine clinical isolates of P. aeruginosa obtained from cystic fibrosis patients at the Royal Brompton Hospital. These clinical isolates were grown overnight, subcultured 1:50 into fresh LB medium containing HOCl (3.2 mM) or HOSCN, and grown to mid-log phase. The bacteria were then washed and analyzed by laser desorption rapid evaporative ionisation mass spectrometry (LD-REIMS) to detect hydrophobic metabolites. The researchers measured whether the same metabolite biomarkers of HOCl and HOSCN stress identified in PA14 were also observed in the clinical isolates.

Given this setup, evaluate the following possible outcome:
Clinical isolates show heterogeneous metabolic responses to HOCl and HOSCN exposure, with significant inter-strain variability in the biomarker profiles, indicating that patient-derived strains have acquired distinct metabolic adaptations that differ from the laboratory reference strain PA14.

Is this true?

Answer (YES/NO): NO